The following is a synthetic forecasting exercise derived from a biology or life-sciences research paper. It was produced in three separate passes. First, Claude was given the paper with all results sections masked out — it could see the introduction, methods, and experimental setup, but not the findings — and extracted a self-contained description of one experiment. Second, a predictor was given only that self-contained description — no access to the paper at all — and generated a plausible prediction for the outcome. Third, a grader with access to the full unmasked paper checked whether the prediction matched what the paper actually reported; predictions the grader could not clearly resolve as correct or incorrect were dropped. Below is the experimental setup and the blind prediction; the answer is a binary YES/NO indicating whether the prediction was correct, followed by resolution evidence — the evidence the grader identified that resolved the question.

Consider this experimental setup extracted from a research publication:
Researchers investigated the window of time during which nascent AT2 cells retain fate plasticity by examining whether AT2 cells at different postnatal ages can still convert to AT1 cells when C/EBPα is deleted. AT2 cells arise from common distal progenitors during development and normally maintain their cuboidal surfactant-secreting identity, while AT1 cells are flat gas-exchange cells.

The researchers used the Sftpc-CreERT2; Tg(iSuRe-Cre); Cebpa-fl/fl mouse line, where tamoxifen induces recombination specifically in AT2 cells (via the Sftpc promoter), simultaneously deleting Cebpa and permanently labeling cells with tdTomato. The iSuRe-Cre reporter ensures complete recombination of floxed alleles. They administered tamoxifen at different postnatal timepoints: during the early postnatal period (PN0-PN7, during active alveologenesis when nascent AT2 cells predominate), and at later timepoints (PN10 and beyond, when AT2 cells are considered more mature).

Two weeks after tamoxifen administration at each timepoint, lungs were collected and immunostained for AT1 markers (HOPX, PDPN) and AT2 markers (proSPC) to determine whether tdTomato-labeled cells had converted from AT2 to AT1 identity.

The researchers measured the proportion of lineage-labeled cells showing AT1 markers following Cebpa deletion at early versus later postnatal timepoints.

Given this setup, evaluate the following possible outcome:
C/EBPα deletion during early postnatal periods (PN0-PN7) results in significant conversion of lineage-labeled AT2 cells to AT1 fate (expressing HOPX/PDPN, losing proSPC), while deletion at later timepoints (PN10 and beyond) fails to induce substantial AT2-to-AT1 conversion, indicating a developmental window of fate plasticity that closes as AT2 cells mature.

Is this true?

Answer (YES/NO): NO